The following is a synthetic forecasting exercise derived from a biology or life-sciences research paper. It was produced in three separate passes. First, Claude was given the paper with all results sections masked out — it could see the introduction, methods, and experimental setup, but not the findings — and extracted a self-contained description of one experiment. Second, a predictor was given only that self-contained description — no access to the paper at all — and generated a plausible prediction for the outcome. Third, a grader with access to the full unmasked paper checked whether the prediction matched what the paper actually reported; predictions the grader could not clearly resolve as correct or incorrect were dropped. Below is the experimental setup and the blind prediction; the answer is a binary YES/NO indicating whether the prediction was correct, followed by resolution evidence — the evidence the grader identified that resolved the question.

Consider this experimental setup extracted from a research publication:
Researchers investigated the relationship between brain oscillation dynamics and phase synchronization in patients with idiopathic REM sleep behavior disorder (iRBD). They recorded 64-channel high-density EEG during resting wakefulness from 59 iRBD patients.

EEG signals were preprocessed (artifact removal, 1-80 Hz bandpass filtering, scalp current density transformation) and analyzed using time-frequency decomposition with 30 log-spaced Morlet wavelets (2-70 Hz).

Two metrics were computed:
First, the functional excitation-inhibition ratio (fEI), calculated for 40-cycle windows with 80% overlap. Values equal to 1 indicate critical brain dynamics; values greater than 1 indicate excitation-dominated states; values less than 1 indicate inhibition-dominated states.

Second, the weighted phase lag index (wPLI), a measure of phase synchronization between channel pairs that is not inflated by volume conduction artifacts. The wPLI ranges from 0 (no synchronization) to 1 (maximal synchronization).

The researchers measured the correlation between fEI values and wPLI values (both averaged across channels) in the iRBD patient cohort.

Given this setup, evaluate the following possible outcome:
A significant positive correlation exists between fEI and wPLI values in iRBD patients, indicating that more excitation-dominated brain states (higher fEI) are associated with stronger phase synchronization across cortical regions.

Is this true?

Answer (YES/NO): YES